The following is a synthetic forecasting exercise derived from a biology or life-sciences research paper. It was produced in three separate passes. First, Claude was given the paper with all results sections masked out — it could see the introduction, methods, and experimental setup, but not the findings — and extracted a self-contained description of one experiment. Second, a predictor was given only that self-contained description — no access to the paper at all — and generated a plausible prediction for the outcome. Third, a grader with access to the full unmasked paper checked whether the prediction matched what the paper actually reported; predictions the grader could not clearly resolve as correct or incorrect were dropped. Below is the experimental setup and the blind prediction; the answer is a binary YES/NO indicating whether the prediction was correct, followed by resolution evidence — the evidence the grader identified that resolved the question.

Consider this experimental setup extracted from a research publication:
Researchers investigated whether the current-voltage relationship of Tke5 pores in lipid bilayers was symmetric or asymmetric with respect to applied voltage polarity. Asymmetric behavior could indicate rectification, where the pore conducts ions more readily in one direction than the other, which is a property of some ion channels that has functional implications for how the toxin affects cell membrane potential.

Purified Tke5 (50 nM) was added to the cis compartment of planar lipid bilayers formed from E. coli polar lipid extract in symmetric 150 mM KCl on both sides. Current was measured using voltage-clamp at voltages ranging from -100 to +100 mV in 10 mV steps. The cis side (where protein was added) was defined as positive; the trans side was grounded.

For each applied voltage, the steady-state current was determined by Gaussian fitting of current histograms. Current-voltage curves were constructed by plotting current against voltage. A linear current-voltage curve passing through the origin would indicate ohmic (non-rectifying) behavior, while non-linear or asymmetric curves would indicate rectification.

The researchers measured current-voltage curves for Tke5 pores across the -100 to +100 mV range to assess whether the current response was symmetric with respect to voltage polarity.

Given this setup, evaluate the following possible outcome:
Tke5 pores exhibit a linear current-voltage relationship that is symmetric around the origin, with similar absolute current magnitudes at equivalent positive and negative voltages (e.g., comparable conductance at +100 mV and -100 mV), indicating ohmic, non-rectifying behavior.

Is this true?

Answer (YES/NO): YES